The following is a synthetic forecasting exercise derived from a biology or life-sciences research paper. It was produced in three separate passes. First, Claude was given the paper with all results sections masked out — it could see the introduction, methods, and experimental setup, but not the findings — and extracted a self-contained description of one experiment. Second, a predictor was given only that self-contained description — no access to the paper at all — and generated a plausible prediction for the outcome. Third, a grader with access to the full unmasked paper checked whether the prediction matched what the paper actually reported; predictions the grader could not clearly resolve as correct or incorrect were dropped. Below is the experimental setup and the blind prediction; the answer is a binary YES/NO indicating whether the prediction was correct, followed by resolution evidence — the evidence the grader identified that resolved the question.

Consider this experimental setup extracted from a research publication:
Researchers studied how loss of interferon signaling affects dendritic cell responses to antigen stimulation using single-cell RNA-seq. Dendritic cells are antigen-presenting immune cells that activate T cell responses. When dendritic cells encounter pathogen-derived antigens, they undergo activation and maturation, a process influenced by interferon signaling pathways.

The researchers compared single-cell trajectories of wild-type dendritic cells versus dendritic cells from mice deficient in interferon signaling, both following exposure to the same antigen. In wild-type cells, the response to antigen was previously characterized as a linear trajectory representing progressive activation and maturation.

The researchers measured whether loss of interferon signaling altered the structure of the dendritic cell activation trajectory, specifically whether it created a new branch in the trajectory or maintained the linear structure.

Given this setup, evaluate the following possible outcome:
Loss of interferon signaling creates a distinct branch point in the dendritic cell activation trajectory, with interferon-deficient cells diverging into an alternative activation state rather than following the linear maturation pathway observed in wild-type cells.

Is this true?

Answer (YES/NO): YES